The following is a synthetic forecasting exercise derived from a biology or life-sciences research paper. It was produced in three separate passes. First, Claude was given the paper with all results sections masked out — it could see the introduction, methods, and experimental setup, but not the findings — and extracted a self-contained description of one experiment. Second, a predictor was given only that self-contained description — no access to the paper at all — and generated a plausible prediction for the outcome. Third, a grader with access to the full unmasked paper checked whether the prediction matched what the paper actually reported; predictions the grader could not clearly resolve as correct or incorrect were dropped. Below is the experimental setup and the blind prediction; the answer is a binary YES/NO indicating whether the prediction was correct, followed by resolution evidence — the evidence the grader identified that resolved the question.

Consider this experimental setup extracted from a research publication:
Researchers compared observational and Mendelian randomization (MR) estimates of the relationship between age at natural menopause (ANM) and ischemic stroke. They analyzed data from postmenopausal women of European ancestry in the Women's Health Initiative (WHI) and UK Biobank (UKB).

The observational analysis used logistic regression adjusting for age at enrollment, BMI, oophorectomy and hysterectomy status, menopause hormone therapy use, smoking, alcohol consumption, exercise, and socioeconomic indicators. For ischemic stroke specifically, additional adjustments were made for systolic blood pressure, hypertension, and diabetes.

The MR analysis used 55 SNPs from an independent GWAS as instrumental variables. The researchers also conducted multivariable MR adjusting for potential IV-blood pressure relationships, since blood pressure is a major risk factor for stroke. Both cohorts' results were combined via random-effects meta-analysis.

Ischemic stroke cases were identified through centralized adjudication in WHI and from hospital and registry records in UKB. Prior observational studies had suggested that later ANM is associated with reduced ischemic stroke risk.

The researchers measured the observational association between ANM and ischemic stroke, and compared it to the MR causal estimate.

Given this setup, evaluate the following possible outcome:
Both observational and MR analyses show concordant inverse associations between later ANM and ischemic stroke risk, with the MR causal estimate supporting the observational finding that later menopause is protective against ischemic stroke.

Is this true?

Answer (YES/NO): NO